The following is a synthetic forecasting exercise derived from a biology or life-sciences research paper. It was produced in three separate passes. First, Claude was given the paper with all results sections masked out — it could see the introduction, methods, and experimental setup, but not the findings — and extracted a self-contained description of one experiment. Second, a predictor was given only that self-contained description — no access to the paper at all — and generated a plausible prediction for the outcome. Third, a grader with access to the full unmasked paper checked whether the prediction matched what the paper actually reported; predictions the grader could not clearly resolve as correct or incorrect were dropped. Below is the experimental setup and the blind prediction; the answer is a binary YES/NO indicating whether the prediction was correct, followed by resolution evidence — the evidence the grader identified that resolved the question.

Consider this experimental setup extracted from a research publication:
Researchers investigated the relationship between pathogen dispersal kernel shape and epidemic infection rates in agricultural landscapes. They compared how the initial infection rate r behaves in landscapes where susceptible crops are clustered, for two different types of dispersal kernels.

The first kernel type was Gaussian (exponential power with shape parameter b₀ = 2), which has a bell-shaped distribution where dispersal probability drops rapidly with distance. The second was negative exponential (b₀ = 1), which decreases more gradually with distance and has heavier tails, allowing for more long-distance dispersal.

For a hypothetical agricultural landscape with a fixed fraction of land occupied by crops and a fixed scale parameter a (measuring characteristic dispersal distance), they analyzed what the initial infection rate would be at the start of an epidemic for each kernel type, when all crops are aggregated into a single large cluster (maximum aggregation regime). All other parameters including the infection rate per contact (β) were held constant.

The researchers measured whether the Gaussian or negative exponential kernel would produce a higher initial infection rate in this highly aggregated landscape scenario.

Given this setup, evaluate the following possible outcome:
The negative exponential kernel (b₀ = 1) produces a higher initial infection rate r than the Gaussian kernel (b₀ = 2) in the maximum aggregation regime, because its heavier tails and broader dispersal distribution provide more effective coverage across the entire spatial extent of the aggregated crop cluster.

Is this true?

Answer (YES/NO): NO